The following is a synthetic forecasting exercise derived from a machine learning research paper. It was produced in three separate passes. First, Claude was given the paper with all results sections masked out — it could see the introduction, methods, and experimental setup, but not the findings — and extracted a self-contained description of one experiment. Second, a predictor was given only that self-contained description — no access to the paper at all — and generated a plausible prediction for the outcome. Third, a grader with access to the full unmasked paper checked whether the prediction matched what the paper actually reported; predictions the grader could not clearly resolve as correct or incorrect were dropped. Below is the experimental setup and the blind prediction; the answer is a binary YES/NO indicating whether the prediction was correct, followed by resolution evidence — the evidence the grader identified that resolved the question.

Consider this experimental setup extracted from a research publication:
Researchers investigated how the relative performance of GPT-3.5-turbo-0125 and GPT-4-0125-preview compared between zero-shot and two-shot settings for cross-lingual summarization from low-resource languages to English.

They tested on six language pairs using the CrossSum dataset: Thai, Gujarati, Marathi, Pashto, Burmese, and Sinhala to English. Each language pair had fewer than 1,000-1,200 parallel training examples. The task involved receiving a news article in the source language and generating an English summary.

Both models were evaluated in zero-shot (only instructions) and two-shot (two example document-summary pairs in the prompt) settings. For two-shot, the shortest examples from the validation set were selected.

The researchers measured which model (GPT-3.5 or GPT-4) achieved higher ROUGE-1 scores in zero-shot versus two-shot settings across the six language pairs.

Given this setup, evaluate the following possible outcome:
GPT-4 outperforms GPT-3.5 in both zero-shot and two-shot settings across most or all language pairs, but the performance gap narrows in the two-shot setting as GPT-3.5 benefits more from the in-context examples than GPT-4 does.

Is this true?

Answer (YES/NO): NO